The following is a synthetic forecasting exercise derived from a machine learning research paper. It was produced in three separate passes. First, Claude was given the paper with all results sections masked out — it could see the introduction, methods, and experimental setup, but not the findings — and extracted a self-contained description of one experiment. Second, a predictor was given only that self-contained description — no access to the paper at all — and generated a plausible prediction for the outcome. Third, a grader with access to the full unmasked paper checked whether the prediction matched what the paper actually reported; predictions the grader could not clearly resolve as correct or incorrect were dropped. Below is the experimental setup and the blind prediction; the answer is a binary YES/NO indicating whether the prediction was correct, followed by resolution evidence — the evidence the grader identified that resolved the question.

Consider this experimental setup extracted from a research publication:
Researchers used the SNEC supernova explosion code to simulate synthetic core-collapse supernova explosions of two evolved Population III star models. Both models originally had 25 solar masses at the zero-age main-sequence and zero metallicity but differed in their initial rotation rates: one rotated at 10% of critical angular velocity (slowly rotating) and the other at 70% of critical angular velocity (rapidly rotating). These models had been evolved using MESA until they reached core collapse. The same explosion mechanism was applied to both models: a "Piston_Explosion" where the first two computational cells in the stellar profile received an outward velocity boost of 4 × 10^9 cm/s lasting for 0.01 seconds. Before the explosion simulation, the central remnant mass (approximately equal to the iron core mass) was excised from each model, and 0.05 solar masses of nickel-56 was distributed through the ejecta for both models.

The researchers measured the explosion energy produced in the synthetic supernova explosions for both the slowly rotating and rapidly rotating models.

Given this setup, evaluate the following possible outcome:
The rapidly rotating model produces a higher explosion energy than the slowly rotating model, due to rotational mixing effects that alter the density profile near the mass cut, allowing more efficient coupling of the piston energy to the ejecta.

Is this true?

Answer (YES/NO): NO